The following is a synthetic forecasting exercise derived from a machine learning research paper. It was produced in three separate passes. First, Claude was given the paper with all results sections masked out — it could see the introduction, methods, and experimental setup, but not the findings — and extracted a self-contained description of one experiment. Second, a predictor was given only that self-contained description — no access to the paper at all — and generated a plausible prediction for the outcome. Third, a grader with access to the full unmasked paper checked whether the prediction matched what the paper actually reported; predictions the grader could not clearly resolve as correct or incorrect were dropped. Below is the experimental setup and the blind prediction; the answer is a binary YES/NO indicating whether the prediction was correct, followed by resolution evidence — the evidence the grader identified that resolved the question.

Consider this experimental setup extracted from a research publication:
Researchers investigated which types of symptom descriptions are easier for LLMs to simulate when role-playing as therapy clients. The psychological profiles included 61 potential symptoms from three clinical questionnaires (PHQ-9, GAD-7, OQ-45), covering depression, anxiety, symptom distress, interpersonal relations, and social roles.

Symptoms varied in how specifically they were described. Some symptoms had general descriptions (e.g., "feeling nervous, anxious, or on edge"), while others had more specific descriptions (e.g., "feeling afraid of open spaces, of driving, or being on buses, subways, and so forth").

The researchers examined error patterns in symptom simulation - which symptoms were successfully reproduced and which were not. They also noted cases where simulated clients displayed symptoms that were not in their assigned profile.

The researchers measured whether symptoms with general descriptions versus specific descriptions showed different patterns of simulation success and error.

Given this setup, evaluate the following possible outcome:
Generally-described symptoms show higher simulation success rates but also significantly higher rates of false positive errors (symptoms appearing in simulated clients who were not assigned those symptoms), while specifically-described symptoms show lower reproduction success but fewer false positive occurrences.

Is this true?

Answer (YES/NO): NO